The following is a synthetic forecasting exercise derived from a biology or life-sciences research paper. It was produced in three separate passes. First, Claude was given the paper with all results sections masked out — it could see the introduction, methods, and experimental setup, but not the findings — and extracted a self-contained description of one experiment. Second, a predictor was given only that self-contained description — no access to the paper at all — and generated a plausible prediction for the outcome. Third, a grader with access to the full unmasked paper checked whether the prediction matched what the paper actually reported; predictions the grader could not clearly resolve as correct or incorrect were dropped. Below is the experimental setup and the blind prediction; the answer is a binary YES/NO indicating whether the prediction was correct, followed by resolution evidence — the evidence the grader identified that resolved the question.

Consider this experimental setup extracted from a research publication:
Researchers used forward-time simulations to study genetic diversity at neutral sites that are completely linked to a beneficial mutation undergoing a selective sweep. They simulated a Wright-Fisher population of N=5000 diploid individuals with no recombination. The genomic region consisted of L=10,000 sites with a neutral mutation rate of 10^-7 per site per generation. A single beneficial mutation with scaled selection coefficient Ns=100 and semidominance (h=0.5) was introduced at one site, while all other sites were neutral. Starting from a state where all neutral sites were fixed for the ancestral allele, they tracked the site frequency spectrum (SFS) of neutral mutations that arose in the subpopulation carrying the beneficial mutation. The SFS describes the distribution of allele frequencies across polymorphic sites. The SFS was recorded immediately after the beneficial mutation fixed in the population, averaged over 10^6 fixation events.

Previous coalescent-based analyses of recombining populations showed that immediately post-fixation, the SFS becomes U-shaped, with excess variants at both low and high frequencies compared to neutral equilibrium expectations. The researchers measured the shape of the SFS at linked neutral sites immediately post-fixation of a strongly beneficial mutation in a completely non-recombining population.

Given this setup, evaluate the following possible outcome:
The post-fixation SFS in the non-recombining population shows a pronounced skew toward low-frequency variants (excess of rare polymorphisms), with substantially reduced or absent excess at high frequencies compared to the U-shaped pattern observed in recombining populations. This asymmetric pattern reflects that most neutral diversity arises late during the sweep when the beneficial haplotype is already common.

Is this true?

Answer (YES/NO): YES